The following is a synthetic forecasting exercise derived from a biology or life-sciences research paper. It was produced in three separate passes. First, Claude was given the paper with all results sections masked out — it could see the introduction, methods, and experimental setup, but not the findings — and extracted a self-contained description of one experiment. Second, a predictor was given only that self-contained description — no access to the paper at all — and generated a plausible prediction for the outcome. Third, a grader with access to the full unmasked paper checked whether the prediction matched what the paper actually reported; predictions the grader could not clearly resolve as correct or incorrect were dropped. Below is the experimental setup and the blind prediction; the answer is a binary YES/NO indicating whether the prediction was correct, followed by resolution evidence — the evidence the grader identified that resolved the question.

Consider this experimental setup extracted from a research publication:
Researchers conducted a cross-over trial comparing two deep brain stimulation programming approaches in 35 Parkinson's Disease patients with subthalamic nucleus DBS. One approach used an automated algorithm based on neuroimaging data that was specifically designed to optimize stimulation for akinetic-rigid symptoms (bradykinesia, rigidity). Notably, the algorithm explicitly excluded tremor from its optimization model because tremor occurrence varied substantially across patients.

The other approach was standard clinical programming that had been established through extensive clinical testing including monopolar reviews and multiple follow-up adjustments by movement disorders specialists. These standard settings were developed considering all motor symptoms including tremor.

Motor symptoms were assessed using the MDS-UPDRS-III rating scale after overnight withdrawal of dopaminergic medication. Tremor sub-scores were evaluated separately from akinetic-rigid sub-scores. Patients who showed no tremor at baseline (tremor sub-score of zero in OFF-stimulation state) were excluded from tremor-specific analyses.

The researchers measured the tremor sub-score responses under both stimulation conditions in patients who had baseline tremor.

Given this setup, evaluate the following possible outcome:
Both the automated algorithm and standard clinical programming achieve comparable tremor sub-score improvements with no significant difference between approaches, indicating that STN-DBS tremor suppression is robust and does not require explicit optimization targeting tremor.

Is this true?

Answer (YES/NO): NO